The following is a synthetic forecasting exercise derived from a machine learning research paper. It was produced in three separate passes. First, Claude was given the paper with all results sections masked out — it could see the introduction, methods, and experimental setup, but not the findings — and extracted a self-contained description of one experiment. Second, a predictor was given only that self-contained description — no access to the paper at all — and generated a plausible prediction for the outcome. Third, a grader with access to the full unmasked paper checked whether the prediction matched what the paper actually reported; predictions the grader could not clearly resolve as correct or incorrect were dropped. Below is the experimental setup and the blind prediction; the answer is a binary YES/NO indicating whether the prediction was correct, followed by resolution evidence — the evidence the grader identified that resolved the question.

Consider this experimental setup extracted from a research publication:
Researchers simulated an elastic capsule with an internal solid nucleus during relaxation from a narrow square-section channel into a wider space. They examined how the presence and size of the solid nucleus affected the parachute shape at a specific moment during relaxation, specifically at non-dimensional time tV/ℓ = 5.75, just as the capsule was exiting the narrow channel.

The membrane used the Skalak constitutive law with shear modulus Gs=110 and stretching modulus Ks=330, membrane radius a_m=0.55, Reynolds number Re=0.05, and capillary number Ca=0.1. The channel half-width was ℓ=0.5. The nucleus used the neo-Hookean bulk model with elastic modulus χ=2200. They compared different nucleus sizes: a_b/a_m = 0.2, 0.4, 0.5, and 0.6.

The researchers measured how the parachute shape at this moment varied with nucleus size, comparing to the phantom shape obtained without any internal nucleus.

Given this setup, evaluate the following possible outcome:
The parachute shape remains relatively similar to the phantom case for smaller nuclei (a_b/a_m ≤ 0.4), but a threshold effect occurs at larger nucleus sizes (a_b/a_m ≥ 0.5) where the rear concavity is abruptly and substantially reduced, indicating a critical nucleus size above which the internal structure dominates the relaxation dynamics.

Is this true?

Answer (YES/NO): NO